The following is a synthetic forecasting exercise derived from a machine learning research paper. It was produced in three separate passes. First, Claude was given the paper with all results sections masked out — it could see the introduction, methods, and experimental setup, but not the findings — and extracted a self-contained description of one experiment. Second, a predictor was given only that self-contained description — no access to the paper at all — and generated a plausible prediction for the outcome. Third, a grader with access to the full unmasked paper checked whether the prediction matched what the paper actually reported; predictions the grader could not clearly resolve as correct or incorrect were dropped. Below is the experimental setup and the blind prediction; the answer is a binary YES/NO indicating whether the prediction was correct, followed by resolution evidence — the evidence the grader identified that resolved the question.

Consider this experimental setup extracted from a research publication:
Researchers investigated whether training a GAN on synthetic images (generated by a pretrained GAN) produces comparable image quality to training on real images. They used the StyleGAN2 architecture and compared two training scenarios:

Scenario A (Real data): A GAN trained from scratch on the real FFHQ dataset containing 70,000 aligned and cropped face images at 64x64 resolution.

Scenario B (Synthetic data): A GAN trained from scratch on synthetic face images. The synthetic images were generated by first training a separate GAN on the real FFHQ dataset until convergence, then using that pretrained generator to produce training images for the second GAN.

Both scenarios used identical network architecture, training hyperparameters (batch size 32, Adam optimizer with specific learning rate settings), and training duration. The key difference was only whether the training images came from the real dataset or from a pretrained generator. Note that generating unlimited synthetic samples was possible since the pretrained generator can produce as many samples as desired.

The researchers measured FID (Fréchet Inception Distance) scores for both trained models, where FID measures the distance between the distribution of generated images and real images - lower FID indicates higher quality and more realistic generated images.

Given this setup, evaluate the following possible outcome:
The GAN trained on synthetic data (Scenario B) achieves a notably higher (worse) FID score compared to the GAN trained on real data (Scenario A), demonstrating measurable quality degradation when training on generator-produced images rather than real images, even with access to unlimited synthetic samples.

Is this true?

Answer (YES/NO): YES